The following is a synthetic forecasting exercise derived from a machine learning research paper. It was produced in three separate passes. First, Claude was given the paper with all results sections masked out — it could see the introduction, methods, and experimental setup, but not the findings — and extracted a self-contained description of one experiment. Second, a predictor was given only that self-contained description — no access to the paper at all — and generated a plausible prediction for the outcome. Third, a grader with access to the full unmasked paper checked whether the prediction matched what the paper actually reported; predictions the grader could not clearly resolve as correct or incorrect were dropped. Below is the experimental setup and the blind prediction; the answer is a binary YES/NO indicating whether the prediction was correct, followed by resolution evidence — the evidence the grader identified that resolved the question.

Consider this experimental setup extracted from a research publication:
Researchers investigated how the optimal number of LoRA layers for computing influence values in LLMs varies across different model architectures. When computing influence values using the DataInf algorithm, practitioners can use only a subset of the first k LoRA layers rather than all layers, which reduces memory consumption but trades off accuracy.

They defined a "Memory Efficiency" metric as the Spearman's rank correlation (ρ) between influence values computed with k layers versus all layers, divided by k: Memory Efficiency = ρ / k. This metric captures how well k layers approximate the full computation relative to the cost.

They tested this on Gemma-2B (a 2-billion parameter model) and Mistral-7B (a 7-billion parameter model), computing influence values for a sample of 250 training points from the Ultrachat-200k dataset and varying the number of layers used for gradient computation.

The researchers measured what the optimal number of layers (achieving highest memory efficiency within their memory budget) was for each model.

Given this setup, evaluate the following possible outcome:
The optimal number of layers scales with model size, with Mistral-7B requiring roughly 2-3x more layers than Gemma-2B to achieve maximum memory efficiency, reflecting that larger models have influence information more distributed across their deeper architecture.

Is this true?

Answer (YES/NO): YES